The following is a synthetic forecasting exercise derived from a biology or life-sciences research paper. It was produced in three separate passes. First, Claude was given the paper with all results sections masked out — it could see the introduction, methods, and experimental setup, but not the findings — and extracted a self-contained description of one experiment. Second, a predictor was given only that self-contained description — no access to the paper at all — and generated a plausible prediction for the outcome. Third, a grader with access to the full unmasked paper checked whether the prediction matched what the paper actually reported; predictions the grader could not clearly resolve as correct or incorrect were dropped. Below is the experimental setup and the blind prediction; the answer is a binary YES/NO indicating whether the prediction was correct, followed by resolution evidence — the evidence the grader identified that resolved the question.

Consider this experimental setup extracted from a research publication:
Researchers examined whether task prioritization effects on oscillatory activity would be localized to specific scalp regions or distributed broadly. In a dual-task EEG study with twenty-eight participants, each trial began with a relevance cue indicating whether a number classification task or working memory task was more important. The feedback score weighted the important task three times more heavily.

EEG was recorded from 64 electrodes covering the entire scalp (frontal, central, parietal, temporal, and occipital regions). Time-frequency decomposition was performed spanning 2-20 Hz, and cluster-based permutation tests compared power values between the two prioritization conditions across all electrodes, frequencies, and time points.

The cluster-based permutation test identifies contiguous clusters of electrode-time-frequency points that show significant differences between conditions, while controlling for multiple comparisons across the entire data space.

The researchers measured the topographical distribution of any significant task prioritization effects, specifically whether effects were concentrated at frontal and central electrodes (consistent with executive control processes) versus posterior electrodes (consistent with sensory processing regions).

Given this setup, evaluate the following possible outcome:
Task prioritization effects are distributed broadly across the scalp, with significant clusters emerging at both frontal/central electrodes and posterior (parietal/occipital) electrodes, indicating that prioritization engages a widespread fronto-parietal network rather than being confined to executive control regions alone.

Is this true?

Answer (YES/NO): YES